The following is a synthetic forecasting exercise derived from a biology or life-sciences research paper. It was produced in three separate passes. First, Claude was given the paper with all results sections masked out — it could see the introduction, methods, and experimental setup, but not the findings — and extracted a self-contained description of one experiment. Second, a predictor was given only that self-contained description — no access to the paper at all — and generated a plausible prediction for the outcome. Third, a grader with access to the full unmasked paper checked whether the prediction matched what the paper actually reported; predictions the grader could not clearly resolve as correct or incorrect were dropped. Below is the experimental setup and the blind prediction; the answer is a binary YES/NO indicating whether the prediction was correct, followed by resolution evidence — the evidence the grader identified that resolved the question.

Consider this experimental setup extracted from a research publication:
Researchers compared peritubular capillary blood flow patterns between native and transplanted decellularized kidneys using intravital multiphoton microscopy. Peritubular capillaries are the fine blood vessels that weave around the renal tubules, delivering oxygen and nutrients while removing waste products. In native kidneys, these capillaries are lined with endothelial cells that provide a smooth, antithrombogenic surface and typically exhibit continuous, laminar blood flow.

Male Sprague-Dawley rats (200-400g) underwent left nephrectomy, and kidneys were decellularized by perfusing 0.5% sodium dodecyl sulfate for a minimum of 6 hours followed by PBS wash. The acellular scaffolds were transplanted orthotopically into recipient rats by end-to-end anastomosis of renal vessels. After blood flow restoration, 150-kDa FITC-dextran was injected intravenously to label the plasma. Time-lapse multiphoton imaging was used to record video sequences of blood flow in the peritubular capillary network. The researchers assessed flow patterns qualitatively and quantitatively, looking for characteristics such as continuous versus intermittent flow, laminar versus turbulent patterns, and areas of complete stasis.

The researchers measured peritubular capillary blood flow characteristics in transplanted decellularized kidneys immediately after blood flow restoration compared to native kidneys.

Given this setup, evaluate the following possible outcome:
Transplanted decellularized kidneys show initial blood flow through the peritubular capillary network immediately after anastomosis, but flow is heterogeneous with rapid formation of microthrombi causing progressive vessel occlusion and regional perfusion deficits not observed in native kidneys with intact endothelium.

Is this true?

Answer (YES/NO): NO